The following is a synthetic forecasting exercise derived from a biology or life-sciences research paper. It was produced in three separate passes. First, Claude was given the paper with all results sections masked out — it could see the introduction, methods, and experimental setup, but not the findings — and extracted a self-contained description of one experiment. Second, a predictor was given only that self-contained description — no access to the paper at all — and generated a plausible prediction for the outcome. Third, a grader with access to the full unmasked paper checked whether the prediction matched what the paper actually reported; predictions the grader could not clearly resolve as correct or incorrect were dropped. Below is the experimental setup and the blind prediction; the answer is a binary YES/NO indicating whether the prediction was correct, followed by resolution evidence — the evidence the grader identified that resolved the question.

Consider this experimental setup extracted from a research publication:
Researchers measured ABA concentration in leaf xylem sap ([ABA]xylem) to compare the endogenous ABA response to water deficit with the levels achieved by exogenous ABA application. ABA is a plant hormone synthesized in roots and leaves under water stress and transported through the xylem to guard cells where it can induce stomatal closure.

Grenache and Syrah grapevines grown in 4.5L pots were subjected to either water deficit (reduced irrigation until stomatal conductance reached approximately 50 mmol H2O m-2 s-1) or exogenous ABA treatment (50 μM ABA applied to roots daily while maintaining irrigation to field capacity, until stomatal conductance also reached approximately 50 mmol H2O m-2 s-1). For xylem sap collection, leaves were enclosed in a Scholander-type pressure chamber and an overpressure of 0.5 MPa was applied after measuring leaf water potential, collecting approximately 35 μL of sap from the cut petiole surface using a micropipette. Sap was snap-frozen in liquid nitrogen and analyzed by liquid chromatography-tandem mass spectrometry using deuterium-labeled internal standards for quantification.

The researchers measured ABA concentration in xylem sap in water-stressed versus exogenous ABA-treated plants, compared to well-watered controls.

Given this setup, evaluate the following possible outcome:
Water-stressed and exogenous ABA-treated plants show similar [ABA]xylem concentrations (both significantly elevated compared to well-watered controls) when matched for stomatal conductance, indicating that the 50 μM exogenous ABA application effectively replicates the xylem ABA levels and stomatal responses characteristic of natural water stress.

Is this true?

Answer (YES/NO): YES